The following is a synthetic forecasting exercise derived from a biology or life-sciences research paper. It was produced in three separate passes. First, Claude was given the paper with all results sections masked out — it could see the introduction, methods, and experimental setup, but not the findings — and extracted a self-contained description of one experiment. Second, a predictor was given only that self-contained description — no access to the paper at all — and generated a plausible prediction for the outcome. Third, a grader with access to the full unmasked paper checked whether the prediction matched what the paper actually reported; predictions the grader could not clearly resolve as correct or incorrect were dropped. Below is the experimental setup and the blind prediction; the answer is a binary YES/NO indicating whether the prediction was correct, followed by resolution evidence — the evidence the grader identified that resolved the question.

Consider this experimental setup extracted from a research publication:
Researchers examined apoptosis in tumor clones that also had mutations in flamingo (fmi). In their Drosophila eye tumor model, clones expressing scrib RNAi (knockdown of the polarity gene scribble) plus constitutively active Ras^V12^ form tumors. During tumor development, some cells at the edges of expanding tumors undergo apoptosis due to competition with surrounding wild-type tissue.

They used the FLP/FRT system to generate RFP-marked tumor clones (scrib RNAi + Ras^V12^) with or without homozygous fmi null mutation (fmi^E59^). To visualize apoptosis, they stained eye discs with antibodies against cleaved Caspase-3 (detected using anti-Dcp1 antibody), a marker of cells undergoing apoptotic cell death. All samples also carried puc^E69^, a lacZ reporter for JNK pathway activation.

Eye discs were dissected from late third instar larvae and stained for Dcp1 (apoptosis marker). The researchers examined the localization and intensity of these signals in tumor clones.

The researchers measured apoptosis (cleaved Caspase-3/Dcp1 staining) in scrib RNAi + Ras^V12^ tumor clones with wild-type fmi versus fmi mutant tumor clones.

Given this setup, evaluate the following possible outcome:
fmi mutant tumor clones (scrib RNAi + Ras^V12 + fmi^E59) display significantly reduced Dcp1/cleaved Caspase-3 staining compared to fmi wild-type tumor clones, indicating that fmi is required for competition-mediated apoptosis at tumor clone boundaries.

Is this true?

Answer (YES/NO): NO